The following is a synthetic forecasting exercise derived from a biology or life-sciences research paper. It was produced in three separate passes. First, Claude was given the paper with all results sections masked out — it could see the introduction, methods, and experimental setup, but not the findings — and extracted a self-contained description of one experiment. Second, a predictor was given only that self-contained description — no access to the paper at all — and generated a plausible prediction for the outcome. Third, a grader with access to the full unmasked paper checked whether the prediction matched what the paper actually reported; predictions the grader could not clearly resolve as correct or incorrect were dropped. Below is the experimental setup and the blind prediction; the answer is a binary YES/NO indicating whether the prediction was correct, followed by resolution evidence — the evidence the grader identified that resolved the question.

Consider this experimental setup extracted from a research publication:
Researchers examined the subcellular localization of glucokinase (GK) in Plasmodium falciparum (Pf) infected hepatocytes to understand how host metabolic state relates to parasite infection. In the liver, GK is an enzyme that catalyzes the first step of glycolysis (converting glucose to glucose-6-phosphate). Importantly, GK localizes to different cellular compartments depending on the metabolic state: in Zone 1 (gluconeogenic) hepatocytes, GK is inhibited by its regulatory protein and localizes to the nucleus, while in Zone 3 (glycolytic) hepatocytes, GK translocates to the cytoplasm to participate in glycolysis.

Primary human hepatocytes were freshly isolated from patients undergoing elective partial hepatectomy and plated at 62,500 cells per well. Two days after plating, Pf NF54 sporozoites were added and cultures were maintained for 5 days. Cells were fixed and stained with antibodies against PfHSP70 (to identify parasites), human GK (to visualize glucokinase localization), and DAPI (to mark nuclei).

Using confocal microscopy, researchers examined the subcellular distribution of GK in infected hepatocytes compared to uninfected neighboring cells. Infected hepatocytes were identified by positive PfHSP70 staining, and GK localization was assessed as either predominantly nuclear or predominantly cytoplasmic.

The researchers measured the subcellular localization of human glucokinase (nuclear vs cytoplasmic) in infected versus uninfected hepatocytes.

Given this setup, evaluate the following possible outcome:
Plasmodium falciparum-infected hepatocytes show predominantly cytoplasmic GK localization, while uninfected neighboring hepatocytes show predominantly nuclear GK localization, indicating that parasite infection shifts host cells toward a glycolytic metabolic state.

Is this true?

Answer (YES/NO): NO